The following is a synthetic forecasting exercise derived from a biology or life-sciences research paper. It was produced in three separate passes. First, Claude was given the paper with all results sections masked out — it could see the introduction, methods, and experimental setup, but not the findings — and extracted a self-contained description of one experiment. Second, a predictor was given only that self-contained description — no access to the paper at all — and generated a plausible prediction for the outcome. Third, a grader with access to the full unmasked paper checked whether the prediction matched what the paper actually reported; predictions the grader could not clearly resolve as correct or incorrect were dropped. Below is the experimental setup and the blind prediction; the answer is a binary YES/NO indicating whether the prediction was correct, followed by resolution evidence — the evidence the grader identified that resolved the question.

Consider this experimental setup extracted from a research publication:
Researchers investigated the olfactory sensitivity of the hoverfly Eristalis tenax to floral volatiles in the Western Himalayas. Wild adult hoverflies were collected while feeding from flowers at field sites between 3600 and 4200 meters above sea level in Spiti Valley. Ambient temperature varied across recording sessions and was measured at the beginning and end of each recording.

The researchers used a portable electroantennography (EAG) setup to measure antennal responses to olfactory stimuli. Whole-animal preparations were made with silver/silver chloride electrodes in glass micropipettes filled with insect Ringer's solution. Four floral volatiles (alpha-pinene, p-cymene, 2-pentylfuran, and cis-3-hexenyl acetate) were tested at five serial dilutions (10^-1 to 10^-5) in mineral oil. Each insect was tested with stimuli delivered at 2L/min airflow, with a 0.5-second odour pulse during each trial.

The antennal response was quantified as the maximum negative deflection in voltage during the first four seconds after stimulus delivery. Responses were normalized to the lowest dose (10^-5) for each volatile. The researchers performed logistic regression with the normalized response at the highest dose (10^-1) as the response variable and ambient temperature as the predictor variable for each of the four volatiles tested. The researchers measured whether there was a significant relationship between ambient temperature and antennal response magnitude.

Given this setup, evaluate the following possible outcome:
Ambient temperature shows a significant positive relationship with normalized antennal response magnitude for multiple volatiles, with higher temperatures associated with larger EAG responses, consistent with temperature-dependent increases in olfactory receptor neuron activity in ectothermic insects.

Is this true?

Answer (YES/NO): NO